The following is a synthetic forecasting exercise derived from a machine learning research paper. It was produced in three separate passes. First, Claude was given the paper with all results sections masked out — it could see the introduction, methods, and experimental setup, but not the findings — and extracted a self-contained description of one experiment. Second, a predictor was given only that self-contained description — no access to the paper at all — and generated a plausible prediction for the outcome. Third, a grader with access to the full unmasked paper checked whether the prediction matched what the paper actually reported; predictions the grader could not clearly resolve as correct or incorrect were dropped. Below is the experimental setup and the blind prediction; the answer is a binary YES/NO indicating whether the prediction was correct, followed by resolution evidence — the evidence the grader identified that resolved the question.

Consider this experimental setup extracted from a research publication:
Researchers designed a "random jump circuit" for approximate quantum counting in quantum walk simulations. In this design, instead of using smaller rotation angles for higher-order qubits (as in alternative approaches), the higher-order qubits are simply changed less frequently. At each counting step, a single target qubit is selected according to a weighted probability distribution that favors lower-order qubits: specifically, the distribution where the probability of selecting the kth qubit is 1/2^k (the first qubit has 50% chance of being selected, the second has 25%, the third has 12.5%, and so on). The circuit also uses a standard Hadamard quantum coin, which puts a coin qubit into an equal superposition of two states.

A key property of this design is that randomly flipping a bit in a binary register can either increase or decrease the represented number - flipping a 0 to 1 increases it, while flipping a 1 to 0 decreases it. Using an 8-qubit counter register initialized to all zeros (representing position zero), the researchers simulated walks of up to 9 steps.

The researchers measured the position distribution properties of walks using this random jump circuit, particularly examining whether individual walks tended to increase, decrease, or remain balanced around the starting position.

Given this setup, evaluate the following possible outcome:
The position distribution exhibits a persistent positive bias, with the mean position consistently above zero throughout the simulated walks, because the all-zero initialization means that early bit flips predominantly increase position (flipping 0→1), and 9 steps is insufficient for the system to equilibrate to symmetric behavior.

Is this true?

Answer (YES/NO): YES